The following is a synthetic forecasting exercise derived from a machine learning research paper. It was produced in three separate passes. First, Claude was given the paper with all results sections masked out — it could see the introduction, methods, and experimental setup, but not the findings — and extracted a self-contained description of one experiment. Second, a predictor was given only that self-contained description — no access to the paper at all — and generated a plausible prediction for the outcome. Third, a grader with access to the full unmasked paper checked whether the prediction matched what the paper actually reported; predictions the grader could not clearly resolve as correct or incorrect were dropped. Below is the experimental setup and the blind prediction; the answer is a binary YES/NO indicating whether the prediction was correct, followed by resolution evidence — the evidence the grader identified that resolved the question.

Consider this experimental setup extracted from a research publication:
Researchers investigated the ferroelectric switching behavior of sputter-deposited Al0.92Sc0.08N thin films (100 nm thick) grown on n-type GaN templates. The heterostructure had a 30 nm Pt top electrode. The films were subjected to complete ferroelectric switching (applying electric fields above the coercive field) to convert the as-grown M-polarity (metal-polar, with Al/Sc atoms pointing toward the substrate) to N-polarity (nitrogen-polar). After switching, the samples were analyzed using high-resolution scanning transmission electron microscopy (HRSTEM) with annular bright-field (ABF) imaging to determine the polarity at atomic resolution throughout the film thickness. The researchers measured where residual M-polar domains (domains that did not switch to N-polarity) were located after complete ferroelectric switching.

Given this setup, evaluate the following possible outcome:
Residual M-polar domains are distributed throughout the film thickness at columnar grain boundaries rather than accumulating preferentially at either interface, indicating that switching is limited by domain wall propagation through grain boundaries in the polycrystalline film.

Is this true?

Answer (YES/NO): NO